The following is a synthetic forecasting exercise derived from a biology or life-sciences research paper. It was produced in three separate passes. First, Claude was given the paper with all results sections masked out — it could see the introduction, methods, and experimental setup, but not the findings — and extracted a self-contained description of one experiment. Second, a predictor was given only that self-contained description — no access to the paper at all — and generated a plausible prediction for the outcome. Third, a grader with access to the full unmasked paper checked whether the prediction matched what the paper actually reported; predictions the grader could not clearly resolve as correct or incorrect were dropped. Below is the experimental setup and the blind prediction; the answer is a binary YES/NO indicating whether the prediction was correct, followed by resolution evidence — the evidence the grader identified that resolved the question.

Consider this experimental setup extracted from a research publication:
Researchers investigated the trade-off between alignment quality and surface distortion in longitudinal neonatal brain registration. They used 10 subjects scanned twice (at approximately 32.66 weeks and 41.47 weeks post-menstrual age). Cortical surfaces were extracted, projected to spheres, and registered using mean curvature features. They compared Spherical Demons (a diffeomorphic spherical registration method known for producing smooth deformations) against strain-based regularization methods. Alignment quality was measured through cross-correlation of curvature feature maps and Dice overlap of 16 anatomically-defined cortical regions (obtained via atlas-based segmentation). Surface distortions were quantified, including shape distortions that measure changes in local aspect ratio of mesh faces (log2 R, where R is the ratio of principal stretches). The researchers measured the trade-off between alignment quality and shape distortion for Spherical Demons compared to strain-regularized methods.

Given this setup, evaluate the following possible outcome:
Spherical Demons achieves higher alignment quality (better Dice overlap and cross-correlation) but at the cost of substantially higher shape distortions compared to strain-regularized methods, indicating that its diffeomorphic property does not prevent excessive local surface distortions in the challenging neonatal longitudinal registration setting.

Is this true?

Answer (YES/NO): NO